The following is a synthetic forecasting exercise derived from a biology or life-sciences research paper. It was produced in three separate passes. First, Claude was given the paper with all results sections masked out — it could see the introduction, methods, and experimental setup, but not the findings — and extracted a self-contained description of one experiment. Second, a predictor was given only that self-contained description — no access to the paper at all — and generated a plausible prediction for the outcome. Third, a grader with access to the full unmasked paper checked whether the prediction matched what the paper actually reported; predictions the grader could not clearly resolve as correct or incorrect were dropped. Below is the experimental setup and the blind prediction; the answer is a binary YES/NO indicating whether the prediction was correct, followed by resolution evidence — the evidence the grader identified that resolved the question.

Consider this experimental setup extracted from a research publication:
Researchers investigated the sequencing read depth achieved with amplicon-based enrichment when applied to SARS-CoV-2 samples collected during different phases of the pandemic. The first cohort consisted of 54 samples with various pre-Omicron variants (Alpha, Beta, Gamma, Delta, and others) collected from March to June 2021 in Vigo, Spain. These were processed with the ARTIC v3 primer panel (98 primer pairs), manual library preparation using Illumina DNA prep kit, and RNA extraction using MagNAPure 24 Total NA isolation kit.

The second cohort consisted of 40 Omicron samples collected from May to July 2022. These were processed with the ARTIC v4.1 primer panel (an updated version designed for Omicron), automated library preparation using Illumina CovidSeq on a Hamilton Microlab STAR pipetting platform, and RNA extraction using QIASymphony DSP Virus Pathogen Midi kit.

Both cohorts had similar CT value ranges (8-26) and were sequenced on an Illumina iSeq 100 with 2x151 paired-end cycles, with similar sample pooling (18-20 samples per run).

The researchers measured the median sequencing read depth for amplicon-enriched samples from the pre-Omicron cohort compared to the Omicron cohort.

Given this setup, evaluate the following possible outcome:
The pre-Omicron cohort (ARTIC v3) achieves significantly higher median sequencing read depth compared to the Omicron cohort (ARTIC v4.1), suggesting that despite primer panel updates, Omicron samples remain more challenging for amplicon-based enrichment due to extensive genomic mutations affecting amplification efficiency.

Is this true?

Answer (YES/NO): YES